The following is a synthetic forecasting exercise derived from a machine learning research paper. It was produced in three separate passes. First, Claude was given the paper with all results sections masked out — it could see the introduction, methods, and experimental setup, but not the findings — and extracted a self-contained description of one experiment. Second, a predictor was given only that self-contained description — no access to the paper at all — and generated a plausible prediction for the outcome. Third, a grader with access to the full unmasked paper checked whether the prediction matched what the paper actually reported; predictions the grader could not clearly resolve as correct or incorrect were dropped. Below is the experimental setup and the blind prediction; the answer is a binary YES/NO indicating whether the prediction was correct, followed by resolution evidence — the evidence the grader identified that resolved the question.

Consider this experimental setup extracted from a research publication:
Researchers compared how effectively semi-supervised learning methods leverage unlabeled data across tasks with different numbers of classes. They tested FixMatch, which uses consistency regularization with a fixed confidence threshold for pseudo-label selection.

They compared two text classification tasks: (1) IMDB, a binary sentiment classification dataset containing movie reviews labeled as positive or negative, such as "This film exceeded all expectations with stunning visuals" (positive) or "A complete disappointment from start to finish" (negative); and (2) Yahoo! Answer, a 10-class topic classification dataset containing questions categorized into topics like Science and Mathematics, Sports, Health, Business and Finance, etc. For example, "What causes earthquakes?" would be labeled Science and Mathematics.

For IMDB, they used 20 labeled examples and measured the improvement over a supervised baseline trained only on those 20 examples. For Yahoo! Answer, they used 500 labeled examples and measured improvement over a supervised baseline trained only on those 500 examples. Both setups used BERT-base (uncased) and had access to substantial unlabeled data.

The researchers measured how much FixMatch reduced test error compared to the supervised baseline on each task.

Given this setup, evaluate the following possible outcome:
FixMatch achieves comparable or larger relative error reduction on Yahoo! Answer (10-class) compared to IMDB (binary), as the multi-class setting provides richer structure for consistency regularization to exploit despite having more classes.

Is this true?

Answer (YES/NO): NO